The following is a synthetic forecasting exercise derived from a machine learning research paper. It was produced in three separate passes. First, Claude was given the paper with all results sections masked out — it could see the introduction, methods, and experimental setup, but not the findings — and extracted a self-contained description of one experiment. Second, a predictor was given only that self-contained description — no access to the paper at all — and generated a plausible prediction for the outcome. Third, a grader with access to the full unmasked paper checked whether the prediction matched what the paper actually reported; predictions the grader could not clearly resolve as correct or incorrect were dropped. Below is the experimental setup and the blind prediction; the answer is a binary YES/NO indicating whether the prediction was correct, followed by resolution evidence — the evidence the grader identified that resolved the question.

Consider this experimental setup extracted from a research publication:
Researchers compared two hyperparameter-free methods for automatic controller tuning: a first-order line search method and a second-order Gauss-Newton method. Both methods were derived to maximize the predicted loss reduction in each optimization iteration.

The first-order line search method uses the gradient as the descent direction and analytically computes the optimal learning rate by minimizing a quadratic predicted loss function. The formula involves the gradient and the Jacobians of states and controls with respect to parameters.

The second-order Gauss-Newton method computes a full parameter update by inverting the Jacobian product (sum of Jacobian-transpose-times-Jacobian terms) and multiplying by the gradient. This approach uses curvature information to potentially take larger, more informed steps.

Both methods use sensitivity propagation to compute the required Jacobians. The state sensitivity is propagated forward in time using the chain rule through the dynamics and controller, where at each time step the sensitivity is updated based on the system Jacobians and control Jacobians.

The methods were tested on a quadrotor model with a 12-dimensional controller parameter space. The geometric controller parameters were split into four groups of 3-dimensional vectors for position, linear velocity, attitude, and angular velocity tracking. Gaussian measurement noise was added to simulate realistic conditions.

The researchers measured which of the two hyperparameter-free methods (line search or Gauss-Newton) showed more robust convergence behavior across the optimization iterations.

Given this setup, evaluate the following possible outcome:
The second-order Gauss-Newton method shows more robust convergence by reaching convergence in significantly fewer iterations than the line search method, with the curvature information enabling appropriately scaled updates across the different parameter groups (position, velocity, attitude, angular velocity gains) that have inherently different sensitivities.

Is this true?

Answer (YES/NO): NO